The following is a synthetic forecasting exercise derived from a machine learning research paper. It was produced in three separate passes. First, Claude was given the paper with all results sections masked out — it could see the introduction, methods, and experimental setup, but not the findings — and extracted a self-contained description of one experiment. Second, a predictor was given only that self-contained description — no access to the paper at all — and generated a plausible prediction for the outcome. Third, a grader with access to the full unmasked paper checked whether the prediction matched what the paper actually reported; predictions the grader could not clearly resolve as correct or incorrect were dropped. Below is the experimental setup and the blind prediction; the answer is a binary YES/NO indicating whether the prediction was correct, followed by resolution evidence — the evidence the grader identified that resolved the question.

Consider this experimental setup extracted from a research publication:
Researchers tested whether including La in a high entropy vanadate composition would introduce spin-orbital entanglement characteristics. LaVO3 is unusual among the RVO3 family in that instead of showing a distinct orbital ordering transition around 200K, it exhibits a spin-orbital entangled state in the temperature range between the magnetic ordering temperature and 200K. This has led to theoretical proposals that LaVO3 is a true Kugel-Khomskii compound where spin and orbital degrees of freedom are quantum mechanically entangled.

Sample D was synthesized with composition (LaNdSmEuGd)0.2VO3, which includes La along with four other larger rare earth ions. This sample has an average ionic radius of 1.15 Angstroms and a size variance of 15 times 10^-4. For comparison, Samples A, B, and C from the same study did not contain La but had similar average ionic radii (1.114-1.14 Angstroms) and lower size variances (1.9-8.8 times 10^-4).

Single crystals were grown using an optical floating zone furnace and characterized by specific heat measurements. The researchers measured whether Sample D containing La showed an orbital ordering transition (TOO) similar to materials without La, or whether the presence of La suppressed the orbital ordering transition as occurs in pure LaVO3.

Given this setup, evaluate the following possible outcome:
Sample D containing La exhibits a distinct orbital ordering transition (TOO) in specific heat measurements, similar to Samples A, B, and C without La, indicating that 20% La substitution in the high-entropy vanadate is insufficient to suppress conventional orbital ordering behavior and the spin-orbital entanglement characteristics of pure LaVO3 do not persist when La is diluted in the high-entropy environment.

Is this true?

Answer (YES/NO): YES